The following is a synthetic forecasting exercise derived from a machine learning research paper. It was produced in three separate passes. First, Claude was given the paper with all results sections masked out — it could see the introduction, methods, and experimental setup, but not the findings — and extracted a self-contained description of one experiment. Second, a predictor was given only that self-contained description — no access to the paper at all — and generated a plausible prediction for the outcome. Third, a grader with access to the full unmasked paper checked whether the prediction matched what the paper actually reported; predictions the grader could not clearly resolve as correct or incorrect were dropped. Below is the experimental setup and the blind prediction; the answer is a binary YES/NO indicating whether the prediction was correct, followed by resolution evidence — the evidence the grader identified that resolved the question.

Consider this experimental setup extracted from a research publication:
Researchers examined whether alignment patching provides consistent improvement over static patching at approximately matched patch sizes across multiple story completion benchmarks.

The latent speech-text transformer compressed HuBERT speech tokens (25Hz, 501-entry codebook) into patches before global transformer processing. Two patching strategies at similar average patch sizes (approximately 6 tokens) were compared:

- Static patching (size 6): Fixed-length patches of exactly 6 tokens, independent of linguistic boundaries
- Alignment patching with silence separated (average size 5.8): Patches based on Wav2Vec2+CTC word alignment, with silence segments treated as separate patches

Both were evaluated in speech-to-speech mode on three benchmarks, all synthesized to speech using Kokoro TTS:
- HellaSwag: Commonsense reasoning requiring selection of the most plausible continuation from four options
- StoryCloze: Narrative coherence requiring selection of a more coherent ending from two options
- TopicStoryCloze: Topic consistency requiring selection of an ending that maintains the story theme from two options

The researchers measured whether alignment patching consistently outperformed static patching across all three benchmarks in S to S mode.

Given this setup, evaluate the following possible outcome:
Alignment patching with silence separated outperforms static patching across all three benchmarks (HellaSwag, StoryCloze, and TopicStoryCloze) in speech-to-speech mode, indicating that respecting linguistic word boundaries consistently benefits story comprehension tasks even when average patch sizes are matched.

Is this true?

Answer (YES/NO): YES